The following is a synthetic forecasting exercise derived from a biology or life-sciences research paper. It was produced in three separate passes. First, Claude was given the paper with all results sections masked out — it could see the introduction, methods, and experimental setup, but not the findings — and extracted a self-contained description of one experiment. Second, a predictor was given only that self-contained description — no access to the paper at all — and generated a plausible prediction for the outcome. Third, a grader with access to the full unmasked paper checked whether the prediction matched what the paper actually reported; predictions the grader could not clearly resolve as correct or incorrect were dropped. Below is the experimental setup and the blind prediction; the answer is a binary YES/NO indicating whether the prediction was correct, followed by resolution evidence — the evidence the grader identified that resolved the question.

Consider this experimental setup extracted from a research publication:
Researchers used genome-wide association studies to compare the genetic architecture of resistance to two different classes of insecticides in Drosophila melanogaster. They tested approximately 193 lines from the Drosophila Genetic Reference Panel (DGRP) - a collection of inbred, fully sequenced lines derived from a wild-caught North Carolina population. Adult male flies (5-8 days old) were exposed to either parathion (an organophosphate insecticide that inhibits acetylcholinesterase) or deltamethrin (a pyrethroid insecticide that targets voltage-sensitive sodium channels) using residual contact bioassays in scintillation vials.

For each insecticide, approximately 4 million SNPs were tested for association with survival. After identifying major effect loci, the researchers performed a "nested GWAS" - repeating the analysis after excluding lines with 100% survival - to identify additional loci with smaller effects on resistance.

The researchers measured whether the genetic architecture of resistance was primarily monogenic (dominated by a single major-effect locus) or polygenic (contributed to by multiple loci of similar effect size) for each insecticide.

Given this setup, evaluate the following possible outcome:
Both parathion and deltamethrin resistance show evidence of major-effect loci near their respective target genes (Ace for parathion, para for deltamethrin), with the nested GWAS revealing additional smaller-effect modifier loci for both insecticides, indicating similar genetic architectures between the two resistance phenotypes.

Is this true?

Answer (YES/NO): NO